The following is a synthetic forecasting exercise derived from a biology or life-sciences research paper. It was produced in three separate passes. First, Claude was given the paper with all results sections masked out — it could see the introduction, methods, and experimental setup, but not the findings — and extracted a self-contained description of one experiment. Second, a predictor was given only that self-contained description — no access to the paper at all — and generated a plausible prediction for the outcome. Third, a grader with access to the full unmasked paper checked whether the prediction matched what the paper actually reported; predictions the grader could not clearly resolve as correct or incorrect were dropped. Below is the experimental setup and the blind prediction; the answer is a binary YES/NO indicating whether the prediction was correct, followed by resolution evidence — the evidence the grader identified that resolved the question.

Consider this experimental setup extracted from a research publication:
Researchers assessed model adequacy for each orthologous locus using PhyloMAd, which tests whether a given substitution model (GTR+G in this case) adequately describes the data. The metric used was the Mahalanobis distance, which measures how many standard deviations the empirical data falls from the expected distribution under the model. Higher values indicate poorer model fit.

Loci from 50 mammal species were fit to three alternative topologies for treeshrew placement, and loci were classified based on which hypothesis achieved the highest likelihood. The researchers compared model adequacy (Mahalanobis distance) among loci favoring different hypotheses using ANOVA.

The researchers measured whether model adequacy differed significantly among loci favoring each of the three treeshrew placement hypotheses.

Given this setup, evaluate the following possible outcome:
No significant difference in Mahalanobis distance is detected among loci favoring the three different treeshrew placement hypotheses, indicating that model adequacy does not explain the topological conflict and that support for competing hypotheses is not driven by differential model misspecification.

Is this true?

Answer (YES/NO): YES